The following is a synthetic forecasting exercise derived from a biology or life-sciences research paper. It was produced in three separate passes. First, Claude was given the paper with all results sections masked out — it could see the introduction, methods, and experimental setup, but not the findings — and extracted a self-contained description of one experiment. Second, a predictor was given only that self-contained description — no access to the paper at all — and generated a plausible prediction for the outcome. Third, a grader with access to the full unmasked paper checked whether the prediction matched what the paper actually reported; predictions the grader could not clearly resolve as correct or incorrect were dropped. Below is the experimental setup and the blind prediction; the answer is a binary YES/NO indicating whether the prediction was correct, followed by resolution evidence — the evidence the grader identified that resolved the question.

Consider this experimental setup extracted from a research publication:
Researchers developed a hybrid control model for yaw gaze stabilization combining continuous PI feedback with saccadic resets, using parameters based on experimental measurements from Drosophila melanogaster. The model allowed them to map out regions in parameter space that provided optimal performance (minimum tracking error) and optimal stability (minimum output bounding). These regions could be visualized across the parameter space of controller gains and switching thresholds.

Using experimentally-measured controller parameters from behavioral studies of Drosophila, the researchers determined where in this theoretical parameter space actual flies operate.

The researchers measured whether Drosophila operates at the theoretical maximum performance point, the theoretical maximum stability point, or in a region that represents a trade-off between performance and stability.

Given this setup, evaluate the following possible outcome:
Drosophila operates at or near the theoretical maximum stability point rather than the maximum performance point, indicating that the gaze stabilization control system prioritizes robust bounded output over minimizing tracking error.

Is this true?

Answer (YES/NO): NO